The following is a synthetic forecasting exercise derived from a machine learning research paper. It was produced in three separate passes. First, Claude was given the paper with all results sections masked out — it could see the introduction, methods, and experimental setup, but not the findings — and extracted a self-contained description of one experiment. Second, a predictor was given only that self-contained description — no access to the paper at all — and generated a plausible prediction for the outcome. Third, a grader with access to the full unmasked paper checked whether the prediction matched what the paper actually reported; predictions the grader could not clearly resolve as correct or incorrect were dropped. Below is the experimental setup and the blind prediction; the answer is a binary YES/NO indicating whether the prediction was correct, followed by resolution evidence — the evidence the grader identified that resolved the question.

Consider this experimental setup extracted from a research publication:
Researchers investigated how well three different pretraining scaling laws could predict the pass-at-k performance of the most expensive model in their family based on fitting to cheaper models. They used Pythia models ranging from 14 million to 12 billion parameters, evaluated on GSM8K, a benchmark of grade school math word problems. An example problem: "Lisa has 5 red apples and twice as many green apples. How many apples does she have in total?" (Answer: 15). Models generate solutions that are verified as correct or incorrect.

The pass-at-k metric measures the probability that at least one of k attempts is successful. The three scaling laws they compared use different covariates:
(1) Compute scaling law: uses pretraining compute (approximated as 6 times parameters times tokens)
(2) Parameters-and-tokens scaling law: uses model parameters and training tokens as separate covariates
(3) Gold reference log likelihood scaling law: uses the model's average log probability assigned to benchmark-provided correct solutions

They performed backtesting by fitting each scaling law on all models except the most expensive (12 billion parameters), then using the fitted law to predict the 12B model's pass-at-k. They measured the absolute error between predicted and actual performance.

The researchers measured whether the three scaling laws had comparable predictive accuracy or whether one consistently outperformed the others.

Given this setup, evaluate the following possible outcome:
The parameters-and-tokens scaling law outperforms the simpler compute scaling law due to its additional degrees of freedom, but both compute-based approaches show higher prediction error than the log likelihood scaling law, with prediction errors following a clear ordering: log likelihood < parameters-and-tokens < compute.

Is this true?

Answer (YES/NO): NO